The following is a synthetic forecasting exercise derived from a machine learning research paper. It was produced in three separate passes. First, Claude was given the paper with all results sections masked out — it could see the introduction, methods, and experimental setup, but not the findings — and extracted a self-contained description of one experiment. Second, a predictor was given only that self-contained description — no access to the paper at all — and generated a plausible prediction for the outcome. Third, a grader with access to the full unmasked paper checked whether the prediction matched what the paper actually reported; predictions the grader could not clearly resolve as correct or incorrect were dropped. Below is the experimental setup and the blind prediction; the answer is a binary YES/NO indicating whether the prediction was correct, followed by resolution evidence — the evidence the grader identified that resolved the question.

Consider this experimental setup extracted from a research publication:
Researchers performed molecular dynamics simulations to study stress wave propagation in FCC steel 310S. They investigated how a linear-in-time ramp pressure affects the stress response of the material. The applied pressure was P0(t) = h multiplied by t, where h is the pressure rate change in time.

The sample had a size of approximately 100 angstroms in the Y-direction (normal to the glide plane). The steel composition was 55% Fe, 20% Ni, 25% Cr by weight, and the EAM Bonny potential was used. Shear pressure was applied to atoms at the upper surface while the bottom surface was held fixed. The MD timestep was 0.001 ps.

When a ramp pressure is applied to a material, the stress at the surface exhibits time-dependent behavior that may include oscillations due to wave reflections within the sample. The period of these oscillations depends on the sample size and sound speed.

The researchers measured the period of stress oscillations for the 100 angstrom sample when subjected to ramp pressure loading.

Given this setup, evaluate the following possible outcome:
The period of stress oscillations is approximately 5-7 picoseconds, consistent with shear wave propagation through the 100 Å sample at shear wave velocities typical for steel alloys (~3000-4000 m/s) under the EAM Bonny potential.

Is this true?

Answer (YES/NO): NO